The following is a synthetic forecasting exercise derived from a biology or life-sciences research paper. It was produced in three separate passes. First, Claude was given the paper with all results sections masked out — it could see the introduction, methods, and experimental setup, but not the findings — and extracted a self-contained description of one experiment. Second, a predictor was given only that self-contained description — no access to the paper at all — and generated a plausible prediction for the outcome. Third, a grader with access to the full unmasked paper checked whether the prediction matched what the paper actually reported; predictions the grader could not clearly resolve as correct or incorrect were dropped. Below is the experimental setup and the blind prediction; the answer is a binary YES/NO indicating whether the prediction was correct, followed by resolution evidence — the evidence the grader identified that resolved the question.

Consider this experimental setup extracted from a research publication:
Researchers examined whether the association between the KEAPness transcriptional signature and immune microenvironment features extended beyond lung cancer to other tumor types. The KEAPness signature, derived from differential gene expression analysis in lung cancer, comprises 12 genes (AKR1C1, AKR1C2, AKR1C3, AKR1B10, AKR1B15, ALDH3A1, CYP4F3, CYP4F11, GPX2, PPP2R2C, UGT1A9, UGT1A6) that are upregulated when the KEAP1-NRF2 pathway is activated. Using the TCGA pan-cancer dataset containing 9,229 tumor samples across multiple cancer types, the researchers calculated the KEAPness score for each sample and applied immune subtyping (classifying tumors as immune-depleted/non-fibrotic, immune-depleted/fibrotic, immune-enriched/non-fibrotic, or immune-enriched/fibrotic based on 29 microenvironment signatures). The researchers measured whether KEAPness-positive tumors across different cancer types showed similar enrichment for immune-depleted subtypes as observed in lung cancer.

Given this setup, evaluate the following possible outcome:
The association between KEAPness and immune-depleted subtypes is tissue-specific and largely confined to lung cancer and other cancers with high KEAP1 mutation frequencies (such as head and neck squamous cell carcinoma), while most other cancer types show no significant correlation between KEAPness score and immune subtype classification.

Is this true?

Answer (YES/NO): NO